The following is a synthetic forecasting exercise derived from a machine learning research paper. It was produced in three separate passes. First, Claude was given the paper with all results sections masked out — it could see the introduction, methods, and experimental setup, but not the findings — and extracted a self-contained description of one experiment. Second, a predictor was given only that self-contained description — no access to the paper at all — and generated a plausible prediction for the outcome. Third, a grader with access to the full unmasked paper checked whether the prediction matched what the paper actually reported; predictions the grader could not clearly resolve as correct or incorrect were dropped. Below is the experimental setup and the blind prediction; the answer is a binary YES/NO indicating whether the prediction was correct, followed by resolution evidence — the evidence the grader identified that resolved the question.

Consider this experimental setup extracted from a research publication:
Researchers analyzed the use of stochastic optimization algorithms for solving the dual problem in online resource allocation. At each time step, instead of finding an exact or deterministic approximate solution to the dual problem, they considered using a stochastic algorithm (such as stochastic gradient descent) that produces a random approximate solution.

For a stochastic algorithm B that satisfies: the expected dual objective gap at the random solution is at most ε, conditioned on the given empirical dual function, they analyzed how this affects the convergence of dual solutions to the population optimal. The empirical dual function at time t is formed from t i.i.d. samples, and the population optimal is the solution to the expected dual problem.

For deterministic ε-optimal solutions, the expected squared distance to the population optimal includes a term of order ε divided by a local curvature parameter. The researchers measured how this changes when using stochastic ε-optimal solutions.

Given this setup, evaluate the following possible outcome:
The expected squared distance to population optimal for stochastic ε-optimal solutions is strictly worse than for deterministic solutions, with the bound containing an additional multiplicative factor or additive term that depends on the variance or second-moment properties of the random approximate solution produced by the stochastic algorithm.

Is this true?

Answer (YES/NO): NO